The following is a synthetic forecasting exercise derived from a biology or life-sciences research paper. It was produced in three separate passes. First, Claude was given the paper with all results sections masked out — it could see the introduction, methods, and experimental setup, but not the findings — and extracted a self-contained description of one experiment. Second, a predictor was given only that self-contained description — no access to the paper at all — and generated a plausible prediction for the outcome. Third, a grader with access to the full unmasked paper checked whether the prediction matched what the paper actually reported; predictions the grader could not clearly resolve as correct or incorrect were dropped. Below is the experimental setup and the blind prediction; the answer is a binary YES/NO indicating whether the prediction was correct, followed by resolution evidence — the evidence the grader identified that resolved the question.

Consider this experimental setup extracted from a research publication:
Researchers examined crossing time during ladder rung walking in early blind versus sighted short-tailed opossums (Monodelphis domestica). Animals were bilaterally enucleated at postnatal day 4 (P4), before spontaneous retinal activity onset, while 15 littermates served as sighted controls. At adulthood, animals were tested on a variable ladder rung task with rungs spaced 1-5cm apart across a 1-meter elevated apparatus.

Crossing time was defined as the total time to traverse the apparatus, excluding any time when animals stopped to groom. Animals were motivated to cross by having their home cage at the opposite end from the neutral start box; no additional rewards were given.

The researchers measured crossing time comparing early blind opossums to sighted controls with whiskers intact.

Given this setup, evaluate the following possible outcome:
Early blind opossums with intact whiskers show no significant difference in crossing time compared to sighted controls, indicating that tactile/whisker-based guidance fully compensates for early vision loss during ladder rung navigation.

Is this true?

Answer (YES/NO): YES